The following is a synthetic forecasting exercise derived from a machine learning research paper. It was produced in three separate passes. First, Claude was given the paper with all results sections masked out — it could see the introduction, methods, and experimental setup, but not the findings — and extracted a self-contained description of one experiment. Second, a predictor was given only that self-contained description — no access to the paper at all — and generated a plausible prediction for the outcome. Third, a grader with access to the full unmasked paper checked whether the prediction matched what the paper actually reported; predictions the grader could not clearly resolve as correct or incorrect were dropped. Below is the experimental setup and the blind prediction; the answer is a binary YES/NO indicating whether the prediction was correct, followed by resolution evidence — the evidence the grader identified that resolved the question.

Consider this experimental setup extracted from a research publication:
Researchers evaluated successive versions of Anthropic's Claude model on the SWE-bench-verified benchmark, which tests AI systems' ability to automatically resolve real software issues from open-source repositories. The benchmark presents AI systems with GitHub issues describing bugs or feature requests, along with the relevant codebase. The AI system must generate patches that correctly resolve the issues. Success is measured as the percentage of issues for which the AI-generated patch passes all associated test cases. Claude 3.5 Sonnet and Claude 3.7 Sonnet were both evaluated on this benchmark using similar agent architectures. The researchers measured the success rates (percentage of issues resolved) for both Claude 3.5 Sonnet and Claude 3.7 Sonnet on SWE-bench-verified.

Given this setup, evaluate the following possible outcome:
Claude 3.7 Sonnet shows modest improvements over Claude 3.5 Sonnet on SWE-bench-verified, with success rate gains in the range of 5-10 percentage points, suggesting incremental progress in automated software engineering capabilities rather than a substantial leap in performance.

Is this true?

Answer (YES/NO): NO